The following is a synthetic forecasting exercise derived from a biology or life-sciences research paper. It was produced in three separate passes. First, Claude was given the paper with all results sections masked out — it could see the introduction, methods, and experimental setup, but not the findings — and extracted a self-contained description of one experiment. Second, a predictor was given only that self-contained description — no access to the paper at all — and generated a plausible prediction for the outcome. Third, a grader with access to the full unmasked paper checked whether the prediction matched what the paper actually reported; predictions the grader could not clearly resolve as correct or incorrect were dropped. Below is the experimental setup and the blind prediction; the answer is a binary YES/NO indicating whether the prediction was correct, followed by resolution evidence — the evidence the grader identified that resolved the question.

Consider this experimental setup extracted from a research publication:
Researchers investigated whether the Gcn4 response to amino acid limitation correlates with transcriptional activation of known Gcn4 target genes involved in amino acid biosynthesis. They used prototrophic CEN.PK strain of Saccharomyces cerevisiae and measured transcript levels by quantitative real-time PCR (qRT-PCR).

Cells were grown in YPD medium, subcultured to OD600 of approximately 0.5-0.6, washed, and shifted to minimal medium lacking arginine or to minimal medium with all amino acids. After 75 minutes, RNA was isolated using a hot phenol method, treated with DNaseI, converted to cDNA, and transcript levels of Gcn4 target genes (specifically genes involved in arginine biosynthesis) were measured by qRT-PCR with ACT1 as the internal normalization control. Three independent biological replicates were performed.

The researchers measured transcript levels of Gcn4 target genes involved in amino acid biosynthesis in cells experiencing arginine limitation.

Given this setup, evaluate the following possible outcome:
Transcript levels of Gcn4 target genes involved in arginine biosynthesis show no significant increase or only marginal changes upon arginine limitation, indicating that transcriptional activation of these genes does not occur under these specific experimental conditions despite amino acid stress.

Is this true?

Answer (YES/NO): NO